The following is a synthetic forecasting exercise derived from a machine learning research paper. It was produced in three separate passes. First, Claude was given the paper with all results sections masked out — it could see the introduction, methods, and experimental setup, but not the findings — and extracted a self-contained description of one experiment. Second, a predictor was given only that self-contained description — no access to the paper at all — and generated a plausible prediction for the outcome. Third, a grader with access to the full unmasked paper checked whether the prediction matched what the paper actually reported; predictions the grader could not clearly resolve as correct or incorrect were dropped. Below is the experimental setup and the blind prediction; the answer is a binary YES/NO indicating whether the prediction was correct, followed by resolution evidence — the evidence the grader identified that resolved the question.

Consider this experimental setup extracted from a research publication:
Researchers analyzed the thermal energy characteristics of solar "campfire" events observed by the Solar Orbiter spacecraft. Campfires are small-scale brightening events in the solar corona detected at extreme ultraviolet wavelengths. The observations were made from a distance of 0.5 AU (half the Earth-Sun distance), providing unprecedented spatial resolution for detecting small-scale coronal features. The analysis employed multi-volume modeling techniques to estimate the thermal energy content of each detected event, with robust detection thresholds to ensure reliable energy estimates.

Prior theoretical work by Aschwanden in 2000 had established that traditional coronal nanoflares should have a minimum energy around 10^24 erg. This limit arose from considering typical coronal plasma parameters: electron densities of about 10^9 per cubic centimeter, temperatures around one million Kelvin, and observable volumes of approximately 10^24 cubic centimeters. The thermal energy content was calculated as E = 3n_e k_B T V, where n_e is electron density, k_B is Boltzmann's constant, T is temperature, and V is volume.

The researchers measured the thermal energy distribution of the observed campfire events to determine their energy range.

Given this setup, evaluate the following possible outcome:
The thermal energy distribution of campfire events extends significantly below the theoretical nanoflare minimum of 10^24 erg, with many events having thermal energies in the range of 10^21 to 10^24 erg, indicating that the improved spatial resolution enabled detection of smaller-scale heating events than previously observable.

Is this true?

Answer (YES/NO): YES